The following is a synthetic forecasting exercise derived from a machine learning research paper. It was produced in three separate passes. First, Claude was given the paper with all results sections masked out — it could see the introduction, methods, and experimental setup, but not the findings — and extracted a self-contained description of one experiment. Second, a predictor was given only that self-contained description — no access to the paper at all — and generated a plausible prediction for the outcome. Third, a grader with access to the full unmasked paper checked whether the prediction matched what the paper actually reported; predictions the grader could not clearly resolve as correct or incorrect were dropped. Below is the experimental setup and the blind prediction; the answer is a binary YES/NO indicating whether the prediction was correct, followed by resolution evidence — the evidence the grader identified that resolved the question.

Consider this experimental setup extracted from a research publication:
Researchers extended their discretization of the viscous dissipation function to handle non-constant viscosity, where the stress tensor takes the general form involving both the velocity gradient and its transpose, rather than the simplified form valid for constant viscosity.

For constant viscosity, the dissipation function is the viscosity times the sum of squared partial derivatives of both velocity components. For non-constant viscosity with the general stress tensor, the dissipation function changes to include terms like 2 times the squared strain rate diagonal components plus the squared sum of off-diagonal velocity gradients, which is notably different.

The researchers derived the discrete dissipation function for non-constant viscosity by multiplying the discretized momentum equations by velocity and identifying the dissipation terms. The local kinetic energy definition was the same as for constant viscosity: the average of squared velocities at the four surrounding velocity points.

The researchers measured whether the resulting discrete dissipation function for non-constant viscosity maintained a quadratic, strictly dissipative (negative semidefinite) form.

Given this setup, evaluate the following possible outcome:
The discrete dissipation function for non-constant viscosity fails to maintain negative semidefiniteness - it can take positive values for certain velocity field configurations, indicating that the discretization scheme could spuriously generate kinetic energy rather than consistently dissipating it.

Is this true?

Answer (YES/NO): NO